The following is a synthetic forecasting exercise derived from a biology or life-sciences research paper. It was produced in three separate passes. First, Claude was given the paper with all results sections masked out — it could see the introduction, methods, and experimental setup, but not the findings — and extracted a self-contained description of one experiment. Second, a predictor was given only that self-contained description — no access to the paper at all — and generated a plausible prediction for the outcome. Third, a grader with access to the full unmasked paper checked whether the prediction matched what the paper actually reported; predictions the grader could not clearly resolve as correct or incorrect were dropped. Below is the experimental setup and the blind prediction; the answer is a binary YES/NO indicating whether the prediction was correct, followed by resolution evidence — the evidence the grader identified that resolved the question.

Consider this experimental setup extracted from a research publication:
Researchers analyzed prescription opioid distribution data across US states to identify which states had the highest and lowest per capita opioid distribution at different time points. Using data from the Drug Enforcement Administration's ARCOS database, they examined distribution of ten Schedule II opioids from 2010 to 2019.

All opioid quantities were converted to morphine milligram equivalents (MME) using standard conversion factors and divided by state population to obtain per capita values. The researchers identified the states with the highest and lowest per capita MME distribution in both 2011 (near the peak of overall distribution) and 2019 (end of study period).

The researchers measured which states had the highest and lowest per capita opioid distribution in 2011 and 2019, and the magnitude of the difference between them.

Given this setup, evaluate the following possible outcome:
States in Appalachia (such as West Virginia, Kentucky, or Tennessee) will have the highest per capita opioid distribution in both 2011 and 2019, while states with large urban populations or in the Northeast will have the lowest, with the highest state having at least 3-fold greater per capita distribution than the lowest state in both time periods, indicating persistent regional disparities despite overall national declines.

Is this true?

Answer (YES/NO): NO